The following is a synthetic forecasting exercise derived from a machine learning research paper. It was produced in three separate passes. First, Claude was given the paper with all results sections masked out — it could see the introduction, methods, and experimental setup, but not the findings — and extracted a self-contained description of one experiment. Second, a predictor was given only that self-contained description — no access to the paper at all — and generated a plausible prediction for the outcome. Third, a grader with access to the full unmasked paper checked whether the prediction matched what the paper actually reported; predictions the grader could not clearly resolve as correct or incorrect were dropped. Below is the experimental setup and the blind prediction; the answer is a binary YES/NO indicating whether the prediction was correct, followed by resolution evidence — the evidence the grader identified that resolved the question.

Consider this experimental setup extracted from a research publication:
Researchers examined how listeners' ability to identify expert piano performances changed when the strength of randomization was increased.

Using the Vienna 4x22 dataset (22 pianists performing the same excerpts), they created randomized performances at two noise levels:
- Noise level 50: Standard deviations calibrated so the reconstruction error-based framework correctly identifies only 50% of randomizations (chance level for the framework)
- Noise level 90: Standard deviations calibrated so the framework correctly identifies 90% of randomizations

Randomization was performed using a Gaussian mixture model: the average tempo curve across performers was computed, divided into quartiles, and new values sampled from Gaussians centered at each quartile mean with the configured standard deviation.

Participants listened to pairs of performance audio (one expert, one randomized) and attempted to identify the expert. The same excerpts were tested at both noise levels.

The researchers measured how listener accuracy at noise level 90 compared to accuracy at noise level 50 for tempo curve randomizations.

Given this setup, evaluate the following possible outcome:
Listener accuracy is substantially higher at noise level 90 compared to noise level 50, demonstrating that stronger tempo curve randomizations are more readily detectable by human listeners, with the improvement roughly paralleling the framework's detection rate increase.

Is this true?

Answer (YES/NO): NO